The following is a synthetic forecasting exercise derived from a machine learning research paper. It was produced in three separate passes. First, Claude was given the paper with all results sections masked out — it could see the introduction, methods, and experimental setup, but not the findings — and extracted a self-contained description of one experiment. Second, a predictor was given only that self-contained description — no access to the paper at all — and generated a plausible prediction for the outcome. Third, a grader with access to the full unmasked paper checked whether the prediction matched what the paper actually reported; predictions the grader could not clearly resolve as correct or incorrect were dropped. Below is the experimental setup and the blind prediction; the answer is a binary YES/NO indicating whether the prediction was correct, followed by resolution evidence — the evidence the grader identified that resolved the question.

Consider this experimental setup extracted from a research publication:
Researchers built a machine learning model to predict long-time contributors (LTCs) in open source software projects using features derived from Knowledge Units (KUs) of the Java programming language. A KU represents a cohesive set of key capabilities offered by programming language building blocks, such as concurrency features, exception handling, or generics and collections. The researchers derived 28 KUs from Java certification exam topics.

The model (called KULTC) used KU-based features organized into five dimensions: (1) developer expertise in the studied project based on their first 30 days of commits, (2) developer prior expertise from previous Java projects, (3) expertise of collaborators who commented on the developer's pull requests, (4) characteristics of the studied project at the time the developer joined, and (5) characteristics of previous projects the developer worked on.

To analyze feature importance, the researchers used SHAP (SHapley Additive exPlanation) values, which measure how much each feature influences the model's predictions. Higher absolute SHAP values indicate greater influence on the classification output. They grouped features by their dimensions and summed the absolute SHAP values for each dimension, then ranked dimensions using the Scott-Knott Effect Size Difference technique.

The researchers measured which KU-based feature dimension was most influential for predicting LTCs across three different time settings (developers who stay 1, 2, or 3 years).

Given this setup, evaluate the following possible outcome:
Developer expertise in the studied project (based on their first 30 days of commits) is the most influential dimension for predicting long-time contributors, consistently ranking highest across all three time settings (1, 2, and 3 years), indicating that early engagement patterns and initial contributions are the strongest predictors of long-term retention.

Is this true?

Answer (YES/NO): YES